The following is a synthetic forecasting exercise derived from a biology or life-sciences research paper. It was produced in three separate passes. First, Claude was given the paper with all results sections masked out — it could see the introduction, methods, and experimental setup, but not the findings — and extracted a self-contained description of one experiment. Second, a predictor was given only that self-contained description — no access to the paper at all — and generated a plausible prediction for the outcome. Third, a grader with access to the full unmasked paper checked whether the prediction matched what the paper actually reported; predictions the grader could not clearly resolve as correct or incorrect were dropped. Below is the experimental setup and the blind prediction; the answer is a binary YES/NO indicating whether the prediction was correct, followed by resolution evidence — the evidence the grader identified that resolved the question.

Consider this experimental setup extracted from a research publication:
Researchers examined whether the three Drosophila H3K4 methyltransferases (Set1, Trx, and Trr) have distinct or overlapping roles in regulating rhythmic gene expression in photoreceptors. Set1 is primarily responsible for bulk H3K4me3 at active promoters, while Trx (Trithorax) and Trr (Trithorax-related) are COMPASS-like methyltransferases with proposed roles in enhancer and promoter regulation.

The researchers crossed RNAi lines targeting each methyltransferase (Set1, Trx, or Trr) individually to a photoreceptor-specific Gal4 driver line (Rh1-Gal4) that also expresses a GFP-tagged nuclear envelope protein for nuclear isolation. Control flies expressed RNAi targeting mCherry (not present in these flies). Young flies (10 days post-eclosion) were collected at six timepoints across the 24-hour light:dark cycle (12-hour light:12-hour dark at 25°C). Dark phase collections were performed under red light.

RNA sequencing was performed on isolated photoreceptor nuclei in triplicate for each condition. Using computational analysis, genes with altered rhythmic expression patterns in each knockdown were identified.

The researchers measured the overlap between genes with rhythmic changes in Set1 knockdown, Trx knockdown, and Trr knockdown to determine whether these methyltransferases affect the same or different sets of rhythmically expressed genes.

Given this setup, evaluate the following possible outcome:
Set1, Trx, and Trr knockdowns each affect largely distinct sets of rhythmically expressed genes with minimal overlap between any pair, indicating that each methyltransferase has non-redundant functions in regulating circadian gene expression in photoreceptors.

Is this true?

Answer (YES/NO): NO